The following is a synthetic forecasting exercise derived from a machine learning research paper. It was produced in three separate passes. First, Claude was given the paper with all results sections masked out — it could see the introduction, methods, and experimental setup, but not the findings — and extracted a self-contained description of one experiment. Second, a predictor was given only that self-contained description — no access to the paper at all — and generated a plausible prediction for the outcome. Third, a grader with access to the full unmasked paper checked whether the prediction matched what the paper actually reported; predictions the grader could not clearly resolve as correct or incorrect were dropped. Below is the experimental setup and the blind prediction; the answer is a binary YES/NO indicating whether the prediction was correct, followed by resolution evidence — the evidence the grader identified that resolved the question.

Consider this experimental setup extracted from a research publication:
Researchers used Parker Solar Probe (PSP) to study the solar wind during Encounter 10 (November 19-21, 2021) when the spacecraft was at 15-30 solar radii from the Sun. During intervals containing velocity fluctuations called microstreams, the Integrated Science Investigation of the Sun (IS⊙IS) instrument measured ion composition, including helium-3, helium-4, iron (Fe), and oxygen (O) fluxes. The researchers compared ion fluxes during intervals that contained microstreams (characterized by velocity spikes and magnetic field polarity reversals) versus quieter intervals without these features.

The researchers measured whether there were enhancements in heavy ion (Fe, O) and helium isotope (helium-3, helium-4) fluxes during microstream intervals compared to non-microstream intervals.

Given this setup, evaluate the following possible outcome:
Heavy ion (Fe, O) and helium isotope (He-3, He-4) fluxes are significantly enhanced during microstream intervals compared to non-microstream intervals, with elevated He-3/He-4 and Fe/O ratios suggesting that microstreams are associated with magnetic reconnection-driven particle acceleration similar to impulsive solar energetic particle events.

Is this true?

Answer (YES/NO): NO